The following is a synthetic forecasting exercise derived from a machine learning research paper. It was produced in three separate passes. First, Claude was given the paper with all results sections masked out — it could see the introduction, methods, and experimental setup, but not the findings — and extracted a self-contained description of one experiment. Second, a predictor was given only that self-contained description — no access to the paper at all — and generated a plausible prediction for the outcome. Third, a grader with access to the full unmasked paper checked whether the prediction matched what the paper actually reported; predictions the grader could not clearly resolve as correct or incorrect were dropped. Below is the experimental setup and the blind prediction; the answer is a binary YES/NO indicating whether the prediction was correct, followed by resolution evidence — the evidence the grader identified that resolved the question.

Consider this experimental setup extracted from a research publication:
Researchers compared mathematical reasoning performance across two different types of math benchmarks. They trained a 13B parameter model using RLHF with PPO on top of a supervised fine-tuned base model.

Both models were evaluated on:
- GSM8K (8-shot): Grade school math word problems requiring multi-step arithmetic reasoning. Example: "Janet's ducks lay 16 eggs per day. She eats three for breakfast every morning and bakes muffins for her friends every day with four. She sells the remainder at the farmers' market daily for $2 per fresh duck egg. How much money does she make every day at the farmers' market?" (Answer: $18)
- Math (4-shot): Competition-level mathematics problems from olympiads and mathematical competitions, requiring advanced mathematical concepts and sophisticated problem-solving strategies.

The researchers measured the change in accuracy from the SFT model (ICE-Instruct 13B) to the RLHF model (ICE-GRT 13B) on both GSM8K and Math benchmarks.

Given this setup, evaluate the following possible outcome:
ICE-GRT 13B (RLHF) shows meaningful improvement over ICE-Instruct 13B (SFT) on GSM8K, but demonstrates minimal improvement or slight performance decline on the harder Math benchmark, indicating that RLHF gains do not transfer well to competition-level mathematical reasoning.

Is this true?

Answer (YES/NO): YES